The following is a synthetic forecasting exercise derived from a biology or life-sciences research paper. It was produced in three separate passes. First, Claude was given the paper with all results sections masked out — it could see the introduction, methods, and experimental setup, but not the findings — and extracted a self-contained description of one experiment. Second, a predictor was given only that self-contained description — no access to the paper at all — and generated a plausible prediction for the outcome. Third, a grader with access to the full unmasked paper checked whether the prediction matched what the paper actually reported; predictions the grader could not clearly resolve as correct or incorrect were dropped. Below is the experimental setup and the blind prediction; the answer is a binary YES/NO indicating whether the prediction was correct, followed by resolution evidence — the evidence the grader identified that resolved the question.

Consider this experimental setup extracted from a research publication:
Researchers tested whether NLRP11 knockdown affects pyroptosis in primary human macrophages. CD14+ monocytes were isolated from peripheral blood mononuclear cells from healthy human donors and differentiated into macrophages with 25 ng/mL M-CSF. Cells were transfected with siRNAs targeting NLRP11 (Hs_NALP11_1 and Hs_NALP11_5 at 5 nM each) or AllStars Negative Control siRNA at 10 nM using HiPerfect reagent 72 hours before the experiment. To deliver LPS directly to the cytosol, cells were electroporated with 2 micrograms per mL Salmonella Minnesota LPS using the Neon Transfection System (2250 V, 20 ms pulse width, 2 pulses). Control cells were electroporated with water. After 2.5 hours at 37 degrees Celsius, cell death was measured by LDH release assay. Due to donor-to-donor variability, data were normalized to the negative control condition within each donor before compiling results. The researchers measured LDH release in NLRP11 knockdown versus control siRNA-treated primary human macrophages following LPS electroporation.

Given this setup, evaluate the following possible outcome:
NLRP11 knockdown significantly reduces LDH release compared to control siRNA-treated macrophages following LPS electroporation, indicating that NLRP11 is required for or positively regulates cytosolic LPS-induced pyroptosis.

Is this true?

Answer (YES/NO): YES